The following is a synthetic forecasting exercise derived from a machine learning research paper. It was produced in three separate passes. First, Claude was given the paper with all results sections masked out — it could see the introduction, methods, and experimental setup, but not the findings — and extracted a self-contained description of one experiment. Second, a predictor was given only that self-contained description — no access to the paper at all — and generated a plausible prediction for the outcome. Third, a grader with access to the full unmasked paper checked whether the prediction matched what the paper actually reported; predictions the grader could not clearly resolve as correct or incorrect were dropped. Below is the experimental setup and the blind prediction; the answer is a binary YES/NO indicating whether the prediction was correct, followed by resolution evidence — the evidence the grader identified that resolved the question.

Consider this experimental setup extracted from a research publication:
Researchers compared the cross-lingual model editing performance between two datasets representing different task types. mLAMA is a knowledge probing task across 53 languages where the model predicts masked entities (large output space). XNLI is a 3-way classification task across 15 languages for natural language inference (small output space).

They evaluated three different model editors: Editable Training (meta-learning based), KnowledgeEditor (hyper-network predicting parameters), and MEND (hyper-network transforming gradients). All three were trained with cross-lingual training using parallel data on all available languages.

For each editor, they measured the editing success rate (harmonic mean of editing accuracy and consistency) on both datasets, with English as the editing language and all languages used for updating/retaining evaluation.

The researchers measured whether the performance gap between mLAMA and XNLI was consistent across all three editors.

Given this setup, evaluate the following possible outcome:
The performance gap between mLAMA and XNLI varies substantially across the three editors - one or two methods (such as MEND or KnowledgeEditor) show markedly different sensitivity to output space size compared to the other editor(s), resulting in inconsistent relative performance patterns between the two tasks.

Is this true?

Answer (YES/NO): YES